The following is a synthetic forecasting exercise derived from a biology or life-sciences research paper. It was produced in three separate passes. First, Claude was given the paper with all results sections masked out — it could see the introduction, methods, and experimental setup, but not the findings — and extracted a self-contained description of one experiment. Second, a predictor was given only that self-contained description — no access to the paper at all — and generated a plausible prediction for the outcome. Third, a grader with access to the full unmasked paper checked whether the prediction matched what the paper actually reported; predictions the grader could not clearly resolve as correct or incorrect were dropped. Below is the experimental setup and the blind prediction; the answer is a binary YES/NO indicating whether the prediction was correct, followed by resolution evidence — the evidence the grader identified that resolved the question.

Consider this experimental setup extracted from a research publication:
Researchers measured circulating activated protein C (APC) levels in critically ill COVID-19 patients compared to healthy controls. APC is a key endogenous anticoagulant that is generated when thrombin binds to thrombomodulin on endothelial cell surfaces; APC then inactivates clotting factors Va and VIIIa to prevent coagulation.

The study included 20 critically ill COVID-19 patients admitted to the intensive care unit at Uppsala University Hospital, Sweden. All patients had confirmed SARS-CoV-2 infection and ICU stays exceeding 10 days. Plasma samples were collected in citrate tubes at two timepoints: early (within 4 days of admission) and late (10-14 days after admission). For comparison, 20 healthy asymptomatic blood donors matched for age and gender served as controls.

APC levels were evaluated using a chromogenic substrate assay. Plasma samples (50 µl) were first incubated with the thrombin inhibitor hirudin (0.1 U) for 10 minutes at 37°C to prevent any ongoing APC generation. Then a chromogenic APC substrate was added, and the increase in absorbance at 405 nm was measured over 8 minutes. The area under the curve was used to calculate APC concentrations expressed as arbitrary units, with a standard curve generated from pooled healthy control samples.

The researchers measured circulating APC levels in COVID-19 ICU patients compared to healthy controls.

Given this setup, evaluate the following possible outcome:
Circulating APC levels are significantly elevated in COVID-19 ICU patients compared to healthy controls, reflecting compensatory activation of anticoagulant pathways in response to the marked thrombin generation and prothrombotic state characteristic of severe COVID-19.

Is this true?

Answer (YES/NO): NO